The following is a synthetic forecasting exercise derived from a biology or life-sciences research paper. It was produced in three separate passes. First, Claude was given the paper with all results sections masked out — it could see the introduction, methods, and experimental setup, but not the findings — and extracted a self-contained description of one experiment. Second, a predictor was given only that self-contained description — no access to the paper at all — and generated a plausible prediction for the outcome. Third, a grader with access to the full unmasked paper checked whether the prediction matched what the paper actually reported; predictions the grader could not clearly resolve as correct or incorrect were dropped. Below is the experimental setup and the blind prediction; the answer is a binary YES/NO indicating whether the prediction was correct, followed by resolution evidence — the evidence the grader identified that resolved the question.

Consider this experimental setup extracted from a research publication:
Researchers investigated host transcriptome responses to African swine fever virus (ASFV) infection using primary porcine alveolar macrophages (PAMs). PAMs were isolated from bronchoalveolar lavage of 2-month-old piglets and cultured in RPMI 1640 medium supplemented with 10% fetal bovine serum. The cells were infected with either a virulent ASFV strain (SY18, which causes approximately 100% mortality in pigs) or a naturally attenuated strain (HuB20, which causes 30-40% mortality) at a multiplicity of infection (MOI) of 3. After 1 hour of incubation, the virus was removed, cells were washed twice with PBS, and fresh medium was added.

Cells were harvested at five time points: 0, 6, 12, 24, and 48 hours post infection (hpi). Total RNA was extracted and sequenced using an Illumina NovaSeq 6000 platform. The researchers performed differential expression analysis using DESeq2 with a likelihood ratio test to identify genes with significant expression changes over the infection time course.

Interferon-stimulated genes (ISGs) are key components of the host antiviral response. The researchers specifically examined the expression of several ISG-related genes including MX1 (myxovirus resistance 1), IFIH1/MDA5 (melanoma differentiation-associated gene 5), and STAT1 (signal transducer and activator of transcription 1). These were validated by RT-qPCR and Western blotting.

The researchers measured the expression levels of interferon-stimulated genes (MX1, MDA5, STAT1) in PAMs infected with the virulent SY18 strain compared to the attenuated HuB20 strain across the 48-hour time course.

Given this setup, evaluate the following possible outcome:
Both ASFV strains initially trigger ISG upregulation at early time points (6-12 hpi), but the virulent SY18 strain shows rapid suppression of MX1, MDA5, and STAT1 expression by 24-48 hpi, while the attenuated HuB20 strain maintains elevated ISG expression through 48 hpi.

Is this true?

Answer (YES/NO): NO